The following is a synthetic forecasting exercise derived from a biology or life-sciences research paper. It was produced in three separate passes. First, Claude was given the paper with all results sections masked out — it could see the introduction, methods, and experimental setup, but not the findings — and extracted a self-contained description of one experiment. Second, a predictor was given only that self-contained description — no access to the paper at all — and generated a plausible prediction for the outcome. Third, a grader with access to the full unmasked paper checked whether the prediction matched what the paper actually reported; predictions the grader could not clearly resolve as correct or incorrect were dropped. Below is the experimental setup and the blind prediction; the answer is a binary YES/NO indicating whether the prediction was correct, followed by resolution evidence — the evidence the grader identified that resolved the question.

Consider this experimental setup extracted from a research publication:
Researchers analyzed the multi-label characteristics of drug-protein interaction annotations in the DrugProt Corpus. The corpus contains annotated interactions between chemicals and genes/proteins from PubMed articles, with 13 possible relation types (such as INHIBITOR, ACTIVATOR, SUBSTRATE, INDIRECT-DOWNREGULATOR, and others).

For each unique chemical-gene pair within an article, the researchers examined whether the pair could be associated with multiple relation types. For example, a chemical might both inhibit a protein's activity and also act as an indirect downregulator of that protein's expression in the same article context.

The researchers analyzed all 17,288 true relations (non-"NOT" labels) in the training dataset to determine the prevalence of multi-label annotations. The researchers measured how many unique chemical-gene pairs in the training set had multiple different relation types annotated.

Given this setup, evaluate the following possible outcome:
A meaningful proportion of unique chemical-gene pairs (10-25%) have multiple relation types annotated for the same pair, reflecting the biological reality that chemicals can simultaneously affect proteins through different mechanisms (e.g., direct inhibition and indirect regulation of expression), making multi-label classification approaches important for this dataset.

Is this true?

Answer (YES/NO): NO